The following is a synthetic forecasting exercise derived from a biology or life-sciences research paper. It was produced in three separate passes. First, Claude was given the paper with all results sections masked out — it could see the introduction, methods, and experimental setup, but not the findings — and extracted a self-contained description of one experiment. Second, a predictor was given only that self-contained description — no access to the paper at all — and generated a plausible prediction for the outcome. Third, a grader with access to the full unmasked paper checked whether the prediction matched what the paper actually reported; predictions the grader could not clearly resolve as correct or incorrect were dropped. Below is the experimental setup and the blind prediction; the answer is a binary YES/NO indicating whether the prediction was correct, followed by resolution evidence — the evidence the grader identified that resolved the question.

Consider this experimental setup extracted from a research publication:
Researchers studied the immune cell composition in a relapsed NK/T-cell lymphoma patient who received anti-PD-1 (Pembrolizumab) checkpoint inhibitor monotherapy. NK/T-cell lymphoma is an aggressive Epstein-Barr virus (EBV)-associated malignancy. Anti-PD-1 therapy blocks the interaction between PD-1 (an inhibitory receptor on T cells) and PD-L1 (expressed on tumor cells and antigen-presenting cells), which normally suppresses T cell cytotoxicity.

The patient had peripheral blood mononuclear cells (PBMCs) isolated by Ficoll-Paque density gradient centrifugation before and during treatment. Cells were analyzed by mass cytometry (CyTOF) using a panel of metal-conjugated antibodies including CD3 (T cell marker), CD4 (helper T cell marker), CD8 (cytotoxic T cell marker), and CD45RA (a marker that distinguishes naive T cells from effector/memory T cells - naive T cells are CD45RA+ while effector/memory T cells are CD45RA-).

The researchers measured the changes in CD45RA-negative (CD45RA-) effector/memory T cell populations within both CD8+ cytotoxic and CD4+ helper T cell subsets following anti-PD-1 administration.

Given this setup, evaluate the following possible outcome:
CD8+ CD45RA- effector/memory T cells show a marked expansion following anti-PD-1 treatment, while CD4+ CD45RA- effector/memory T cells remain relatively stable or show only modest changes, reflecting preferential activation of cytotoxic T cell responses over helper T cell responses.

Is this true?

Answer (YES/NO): NO